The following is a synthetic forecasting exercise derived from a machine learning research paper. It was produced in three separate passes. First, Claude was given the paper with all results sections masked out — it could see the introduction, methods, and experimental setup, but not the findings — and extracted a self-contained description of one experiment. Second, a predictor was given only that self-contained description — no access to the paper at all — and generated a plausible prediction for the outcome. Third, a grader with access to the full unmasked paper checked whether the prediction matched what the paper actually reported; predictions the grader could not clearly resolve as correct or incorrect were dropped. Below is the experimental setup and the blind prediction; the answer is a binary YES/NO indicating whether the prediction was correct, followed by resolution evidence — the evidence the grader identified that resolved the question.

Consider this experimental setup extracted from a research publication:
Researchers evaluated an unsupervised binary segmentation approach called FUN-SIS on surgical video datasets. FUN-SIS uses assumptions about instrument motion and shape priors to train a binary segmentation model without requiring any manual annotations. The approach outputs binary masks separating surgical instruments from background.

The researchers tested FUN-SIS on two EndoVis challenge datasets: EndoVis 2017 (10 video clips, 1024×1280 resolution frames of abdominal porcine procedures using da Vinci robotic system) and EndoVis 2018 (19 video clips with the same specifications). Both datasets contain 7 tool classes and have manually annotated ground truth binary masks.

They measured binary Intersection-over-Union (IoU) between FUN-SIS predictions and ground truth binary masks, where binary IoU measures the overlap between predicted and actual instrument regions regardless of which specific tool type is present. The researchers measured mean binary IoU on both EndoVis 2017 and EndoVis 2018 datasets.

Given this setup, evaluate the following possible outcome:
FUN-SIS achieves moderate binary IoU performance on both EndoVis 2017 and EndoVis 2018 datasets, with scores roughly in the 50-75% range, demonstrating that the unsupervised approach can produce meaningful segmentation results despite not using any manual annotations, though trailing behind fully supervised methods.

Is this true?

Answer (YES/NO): NO